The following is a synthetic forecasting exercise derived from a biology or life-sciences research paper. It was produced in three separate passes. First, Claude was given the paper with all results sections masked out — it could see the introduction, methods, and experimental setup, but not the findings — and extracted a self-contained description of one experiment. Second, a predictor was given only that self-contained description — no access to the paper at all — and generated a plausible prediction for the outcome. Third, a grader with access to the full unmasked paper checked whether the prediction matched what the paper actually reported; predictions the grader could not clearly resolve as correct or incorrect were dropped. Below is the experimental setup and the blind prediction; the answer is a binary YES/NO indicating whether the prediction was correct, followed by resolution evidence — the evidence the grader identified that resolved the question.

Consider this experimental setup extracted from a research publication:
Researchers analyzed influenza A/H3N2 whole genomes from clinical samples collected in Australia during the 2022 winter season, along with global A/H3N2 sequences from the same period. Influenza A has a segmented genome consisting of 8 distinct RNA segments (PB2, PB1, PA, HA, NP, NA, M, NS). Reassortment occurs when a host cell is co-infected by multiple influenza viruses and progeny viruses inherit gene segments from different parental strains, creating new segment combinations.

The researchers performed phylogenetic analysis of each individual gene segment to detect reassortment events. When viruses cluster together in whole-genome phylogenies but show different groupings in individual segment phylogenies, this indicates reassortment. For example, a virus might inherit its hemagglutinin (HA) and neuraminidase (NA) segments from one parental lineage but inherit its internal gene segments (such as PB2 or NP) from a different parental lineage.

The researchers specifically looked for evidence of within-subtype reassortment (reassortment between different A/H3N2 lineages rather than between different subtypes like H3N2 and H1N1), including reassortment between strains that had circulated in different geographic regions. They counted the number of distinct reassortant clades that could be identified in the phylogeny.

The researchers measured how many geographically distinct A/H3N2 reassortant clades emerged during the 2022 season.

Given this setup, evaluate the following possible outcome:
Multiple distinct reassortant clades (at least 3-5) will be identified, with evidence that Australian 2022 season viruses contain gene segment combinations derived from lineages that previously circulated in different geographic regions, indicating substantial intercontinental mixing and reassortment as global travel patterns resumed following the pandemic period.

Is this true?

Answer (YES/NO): NO